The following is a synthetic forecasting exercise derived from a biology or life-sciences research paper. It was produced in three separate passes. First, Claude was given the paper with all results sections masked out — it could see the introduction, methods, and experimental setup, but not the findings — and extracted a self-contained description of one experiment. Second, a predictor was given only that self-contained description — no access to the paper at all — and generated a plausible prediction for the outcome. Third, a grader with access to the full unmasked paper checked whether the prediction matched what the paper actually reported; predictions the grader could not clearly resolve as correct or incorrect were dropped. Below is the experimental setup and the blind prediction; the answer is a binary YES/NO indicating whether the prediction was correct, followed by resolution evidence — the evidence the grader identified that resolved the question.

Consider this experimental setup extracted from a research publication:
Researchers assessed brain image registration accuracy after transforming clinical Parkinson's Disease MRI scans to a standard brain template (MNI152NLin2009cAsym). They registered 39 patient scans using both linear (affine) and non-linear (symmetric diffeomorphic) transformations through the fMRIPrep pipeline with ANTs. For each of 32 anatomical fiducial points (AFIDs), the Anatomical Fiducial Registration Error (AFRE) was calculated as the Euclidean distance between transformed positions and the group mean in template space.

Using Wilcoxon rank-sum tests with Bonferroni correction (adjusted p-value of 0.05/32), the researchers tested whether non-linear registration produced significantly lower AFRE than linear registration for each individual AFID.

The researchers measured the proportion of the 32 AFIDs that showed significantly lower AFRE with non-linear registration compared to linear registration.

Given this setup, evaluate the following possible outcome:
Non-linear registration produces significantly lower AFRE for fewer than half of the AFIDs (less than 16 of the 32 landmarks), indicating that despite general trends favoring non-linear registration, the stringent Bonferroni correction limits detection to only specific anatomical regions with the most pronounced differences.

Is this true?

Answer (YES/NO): NO